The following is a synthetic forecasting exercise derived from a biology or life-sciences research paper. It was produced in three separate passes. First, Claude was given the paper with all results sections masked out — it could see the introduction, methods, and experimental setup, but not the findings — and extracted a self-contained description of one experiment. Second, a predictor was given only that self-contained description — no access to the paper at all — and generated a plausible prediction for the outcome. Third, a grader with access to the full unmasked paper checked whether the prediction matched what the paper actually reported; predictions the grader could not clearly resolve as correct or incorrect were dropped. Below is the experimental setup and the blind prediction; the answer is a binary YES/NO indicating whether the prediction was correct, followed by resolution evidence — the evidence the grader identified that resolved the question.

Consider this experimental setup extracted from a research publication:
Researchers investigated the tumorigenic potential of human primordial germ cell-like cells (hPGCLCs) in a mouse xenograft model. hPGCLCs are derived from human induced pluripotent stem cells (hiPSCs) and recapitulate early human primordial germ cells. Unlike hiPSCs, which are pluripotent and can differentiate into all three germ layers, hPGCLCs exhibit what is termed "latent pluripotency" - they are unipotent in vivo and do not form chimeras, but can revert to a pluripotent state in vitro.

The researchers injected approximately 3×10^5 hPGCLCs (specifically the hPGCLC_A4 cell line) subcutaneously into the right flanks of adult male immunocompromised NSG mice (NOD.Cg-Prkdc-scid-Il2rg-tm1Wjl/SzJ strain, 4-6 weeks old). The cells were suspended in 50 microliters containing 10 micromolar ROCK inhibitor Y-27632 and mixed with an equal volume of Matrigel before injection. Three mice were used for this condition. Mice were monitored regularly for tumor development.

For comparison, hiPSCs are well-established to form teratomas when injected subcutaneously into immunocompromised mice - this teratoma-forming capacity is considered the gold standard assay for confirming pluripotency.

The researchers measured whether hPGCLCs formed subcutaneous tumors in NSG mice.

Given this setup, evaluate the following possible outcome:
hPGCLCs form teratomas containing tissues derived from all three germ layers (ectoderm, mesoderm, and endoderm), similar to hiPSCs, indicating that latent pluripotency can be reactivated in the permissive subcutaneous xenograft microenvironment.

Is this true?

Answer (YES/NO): NO